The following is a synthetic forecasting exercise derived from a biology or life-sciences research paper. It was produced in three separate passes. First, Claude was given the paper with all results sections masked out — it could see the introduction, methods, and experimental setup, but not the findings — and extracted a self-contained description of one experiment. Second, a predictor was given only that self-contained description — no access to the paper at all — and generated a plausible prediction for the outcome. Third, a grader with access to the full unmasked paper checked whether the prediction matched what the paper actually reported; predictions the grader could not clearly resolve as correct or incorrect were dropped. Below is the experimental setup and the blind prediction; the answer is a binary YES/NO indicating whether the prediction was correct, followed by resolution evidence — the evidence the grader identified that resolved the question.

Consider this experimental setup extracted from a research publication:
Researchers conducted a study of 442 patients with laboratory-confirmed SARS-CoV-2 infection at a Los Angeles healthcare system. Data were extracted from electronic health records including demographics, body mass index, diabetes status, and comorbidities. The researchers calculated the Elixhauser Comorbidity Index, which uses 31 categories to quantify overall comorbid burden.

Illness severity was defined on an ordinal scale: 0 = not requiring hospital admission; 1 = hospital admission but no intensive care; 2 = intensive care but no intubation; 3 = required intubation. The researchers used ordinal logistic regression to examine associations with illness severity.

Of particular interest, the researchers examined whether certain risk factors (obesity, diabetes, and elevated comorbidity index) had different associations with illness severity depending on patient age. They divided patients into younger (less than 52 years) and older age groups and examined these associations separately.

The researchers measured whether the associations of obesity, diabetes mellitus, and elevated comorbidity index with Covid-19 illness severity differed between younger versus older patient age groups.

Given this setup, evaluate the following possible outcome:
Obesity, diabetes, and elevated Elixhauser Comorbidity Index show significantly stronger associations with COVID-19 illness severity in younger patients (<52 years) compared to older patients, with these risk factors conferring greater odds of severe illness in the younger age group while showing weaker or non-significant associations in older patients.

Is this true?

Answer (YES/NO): YES